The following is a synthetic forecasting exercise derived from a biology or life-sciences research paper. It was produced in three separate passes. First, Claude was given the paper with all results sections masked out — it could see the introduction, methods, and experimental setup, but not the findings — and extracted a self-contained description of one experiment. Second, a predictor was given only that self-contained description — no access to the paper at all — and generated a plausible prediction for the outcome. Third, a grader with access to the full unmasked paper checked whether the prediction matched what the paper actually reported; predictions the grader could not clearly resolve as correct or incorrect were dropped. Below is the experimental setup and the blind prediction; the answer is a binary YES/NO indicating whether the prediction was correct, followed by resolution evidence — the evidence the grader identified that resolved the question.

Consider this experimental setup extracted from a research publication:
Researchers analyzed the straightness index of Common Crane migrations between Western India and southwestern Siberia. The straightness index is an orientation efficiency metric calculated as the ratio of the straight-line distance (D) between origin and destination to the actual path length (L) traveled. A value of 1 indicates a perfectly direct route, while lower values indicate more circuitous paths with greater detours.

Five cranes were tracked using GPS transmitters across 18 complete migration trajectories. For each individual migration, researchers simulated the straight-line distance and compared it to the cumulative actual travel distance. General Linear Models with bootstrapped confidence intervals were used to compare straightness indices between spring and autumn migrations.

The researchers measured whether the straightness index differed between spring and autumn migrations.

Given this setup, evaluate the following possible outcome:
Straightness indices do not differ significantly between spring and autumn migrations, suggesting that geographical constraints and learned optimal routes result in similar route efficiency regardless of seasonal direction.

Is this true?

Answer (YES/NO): NO